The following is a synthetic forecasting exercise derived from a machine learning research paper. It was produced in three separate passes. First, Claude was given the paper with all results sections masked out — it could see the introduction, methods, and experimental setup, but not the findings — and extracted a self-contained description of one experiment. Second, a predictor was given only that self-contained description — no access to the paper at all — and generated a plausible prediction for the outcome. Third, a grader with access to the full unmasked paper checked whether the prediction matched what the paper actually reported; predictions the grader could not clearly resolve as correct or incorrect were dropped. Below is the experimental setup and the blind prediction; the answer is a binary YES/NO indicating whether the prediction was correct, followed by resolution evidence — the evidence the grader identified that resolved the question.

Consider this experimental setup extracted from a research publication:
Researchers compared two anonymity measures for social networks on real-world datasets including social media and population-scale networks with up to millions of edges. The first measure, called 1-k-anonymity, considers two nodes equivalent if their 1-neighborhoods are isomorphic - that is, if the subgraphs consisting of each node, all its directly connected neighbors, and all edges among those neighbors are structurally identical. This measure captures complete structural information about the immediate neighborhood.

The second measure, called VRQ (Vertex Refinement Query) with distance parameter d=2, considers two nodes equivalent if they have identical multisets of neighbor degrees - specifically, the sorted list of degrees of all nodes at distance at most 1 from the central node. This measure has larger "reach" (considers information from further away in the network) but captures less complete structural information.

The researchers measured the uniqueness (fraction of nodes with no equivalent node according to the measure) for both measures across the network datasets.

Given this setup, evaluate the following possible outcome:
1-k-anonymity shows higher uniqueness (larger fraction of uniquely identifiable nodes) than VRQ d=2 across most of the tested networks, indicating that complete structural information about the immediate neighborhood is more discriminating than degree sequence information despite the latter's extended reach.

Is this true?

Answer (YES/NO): NO